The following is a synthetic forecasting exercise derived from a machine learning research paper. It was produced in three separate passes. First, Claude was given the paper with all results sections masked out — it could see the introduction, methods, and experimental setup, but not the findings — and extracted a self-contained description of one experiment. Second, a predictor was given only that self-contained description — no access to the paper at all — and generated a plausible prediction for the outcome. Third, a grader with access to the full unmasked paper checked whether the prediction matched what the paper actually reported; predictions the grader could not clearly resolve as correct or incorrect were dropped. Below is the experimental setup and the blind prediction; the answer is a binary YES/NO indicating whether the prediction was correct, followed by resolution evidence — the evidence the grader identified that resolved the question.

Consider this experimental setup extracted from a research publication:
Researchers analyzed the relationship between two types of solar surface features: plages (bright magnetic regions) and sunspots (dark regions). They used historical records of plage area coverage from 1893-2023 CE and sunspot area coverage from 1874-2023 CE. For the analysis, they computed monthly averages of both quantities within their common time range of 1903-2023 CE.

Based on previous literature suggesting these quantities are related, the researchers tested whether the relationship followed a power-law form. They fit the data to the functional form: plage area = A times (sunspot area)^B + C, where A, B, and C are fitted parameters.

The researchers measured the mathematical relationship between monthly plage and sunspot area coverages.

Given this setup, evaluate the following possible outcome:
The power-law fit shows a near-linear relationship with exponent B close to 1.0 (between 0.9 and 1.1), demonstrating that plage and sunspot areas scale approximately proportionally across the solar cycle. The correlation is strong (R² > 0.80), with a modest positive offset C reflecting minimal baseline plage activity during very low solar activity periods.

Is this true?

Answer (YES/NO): NO